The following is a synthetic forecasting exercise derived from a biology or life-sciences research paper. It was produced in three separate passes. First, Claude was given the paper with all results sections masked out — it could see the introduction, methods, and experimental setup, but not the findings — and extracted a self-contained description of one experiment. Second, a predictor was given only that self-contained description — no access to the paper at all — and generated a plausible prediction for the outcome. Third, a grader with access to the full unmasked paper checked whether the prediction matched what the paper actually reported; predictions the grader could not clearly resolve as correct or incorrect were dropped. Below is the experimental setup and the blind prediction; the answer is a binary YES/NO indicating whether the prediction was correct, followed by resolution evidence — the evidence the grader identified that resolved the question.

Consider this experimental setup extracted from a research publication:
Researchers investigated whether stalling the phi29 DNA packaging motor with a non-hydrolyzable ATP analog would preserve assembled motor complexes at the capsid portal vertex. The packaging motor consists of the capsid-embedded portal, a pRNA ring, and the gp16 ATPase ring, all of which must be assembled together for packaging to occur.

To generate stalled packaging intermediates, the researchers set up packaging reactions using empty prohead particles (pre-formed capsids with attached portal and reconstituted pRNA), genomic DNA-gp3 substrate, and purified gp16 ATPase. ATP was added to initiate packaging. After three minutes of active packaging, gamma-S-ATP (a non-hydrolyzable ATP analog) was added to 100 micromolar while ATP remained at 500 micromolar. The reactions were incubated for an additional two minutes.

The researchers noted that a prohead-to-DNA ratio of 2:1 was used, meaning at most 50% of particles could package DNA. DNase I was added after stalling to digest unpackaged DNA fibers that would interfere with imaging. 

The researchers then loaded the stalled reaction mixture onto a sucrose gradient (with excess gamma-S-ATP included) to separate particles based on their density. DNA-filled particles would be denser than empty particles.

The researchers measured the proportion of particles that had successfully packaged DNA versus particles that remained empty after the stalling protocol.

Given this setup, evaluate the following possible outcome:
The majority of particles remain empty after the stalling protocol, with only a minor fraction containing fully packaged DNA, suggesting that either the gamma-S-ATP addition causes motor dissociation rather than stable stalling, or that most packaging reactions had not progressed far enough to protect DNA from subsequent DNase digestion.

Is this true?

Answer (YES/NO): NO